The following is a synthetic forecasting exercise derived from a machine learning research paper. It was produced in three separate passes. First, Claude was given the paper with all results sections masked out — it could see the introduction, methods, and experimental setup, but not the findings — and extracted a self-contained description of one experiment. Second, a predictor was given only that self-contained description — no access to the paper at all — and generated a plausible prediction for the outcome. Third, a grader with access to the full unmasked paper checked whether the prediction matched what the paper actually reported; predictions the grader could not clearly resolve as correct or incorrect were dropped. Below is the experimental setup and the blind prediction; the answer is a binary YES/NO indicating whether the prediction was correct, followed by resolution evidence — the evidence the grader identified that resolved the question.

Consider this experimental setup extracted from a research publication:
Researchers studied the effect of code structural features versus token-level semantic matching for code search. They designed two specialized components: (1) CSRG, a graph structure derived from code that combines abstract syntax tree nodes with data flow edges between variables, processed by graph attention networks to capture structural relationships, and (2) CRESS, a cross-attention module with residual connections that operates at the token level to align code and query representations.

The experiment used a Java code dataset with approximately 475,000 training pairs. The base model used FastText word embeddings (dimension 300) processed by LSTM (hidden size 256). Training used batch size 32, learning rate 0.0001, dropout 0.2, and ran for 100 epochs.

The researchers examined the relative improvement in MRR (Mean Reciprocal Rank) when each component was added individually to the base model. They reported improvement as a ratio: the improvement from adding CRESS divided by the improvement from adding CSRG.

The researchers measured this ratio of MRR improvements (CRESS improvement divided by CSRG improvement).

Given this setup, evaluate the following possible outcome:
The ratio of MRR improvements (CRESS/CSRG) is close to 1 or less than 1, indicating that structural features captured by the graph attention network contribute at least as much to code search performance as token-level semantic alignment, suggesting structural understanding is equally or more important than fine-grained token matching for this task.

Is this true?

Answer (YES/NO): NO